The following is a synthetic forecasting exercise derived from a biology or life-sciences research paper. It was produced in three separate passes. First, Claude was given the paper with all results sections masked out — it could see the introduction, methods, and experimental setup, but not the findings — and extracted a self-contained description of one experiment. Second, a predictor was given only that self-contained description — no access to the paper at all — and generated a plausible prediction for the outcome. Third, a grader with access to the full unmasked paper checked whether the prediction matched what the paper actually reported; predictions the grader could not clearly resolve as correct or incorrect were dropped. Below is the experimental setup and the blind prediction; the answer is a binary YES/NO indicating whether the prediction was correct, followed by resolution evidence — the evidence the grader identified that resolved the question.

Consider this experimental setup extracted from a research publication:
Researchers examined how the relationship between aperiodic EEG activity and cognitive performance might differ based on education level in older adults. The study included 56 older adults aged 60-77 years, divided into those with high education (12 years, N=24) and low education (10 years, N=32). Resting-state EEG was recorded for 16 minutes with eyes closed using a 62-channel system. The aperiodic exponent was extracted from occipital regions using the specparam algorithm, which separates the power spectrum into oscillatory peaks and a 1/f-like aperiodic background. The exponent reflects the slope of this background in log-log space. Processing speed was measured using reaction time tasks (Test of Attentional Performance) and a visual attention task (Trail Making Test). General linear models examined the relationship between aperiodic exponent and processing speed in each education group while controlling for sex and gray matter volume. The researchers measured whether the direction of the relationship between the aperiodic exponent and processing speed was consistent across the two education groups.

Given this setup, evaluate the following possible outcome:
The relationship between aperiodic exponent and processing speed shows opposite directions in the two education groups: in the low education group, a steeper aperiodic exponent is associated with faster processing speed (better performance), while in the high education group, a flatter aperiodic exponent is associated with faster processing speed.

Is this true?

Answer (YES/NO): YES